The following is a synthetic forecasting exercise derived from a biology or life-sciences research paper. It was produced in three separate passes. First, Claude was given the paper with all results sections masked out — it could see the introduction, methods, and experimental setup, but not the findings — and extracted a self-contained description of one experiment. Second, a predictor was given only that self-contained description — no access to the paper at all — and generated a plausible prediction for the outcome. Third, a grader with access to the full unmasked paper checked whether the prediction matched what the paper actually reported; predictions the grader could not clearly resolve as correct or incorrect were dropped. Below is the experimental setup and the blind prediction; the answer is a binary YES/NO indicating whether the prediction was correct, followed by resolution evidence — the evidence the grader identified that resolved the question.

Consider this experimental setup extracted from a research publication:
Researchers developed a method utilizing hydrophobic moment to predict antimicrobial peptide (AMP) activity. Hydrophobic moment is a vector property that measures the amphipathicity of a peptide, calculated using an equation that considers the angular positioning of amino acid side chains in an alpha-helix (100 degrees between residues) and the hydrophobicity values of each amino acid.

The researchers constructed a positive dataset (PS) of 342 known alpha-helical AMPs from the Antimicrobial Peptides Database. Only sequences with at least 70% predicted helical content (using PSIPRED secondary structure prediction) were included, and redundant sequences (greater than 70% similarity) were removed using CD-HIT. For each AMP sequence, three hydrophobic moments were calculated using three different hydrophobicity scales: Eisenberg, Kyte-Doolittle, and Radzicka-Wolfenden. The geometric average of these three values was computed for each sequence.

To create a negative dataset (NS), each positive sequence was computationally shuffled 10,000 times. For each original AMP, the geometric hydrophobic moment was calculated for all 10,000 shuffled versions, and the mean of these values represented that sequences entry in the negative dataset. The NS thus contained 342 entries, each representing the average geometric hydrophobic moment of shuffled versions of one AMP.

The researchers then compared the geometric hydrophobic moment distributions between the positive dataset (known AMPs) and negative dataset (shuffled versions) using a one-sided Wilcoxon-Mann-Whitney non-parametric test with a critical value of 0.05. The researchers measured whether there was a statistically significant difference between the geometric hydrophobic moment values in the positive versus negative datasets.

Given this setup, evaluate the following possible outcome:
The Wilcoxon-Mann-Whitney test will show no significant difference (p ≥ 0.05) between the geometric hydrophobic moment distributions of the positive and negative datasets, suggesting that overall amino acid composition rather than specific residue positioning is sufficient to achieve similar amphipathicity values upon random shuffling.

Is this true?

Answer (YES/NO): NO